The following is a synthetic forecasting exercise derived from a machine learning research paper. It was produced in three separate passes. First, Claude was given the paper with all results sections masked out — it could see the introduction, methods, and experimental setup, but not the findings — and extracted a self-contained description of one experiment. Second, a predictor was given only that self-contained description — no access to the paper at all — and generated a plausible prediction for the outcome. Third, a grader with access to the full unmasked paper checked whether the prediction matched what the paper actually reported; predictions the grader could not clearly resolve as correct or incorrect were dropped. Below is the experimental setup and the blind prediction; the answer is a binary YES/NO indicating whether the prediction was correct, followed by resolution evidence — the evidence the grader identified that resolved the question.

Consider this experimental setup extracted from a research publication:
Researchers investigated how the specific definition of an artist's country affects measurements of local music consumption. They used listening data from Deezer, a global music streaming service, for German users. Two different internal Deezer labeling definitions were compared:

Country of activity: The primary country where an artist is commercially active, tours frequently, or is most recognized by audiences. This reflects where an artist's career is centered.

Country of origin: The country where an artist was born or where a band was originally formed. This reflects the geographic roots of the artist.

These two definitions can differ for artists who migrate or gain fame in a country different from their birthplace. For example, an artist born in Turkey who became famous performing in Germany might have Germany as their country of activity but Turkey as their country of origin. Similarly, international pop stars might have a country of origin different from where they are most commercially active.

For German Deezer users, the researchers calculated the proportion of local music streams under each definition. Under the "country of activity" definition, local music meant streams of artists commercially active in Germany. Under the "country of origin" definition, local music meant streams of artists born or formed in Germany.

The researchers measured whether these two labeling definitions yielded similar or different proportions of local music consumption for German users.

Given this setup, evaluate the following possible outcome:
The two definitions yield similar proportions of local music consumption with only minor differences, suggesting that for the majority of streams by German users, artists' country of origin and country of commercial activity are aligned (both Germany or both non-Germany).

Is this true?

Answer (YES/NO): NO